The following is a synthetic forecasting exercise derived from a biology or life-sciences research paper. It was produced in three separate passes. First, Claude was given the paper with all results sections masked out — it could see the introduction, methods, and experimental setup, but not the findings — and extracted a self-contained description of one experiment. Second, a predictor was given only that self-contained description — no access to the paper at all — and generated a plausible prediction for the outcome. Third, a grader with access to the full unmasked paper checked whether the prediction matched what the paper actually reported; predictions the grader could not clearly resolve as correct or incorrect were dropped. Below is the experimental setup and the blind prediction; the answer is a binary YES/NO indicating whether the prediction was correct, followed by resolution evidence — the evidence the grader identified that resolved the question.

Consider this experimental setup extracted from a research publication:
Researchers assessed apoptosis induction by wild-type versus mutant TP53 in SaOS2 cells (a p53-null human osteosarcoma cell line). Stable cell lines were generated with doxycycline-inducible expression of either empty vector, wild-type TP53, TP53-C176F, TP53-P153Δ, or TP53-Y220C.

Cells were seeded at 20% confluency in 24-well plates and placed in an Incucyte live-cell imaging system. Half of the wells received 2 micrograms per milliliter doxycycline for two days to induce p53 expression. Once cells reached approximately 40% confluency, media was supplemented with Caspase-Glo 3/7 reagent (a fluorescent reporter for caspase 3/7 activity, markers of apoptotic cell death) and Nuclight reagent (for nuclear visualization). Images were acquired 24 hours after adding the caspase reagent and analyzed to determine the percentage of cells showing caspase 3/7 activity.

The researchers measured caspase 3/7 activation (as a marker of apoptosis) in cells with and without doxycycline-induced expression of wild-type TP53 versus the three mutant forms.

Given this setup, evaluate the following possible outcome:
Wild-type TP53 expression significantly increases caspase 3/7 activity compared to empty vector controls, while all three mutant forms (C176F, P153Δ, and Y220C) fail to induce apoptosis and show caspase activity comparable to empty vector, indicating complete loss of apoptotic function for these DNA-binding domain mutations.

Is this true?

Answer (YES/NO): YES